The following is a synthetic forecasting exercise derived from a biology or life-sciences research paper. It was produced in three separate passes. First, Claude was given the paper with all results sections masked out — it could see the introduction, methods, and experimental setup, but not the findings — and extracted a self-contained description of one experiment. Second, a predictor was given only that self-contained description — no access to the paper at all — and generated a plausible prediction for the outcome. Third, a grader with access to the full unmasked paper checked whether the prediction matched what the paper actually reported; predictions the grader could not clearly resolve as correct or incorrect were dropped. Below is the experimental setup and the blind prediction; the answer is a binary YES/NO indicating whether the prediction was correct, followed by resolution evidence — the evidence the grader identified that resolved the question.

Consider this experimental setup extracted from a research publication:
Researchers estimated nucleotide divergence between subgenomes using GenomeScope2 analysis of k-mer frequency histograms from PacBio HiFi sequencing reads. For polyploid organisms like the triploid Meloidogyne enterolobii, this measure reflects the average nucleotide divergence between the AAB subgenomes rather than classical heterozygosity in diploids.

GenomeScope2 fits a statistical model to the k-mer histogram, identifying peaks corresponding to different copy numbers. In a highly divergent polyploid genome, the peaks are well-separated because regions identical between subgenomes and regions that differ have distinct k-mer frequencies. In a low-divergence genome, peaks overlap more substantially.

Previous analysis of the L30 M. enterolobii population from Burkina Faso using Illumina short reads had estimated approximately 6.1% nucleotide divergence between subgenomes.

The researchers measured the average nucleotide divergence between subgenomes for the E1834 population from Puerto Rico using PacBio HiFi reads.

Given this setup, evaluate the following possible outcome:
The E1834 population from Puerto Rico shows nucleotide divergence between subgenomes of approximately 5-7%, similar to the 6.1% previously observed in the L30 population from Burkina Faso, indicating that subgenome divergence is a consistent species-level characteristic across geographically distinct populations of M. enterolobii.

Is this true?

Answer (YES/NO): YES